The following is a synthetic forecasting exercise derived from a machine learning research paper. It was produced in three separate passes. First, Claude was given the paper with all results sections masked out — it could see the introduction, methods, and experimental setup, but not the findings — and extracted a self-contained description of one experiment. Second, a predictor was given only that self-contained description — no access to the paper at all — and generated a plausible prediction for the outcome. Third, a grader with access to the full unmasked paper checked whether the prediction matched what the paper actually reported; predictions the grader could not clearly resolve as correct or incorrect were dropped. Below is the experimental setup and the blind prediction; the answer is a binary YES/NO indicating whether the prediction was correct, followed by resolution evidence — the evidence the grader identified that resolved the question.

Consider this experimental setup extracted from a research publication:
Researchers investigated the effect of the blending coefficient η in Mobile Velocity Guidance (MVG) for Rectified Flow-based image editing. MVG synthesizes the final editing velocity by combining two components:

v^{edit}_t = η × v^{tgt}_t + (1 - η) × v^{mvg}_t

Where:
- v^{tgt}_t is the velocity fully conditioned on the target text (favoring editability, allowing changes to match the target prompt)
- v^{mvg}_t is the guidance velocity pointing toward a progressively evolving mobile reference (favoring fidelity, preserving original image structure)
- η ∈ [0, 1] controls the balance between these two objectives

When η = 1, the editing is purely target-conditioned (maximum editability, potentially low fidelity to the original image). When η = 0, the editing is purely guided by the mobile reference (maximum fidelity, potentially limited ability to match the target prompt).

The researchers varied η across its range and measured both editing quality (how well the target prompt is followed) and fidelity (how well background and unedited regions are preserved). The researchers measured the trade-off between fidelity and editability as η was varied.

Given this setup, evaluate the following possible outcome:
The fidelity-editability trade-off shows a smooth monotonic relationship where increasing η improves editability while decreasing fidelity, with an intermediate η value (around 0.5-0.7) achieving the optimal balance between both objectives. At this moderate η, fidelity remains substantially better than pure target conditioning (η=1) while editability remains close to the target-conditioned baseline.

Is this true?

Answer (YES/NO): NO